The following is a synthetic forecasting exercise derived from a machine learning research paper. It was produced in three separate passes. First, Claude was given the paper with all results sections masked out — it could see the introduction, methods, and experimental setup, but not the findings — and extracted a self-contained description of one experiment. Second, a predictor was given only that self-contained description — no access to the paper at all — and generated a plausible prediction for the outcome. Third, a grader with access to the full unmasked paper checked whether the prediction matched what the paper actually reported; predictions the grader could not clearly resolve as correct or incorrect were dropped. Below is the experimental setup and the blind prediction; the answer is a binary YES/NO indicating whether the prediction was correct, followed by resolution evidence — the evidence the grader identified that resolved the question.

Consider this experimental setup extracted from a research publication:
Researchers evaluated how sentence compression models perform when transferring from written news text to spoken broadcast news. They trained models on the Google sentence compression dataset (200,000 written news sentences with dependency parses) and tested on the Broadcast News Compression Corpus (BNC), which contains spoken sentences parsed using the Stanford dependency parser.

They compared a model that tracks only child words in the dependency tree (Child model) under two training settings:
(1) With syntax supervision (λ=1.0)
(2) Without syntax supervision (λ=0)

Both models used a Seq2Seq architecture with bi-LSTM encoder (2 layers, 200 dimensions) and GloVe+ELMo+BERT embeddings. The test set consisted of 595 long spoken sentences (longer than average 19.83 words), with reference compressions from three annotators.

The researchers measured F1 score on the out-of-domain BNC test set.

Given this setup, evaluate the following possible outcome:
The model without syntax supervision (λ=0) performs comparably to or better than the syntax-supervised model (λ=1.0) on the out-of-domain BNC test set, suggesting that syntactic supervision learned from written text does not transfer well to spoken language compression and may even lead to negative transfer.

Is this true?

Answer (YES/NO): NO